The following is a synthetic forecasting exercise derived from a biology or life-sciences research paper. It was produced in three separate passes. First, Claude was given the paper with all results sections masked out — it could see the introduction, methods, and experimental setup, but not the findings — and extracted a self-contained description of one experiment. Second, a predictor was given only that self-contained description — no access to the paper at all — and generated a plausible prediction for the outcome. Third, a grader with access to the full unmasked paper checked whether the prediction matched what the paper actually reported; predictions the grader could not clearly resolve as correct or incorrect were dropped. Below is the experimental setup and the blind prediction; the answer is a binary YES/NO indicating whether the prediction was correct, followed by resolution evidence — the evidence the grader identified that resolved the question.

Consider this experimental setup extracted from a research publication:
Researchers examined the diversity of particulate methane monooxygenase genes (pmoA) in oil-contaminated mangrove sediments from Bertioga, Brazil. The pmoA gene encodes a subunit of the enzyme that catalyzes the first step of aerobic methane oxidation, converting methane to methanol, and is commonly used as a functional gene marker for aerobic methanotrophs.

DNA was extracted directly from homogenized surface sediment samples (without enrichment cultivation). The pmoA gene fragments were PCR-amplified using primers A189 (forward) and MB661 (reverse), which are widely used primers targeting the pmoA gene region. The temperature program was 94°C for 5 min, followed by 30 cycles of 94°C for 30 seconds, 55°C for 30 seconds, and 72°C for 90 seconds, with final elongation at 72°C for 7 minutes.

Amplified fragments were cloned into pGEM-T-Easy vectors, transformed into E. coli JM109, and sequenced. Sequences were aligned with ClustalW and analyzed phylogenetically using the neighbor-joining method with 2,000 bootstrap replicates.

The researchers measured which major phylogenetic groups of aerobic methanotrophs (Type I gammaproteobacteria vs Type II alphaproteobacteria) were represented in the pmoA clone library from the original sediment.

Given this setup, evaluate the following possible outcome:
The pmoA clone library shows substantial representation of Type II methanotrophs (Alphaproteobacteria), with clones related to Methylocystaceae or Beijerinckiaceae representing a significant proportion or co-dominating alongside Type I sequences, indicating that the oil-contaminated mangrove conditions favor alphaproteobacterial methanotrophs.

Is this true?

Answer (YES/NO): NO